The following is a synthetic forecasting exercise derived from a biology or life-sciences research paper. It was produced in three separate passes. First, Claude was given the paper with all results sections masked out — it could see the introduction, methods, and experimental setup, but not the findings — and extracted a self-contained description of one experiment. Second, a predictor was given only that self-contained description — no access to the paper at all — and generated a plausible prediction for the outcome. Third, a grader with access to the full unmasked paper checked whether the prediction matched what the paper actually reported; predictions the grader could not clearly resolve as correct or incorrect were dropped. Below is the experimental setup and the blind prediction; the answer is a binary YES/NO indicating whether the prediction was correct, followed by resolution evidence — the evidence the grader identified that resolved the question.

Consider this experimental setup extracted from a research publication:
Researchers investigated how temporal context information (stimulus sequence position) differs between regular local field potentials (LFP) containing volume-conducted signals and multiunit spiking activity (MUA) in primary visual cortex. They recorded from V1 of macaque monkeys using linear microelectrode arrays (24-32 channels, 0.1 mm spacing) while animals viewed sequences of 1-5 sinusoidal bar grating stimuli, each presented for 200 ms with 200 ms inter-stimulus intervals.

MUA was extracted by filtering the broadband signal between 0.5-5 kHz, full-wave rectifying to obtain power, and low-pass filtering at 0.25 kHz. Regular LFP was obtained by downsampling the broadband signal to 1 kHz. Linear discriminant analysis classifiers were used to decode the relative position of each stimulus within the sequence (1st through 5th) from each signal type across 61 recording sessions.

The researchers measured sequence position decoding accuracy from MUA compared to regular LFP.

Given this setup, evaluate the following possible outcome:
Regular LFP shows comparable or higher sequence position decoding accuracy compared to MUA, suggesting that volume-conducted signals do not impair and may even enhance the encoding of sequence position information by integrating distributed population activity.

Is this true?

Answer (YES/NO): YES